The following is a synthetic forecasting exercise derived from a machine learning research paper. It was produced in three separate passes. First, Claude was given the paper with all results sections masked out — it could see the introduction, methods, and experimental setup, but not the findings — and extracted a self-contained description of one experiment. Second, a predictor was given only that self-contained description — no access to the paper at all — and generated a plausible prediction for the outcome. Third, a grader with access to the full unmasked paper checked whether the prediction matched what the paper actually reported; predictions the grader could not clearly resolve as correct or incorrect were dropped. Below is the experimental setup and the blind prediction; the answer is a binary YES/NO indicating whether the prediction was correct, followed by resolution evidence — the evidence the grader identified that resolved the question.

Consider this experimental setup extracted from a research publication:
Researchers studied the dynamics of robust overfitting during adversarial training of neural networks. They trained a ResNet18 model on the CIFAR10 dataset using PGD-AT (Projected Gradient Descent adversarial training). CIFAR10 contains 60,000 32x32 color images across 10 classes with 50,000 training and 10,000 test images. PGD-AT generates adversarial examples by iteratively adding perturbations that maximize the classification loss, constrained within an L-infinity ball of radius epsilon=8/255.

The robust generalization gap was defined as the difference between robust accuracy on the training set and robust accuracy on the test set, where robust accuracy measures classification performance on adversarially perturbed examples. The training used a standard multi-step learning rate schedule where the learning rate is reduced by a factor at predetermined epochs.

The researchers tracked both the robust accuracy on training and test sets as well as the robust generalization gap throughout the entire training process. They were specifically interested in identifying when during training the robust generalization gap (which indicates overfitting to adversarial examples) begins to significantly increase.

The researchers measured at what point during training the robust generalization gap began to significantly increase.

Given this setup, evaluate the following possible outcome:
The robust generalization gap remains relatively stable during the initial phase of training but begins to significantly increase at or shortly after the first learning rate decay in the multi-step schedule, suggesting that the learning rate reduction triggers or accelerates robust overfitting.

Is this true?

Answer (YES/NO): YES